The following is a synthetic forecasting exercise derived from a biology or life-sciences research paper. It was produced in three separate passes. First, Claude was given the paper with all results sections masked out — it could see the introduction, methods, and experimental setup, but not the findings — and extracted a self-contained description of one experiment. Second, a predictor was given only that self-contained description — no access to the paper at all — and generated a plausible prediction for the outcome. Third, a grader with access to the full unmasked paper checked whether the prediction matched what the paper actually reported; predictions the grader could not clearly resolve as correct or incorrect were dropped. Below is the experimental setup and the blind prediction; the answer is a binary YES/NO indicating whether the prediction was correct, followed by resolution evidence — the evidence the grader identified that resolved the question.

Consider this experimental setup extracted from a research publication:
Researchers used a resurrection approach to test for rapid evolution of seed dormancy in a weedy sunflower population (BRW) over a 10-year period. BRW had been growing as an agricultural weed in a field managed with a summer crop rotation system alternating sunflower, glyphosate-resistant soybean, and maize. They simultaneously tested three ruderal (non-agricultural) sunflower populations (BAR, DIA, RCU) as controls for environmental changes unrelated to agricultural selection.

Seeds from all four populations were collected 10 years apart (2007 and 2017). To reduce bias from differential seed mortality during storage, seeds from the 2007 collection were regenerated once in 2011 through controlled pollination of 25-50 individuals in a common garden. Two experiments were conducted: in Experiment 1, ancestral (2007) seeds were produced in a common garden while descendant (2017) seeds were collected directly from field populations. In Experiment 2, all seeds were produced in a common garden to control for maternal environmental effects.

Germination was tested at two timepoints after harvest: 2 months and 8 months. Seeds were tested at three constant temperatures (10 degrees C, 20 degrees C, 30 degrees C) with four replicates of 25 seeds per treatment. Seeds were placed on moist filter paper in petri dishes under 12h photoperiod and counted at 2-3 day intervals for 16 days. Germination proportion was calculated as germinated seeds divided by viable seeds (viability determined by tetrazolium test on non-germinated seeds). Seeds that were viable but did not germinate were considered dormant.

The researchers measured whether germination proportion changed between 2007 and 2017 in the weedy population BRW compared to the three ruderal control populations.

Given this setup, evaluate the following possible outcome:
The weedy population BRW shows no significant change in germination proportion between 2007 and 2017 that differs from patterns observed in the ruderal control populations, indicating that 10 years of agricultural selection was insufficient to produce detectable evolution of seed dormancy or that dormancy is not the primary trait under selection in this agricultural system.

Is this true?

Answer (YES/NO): NO